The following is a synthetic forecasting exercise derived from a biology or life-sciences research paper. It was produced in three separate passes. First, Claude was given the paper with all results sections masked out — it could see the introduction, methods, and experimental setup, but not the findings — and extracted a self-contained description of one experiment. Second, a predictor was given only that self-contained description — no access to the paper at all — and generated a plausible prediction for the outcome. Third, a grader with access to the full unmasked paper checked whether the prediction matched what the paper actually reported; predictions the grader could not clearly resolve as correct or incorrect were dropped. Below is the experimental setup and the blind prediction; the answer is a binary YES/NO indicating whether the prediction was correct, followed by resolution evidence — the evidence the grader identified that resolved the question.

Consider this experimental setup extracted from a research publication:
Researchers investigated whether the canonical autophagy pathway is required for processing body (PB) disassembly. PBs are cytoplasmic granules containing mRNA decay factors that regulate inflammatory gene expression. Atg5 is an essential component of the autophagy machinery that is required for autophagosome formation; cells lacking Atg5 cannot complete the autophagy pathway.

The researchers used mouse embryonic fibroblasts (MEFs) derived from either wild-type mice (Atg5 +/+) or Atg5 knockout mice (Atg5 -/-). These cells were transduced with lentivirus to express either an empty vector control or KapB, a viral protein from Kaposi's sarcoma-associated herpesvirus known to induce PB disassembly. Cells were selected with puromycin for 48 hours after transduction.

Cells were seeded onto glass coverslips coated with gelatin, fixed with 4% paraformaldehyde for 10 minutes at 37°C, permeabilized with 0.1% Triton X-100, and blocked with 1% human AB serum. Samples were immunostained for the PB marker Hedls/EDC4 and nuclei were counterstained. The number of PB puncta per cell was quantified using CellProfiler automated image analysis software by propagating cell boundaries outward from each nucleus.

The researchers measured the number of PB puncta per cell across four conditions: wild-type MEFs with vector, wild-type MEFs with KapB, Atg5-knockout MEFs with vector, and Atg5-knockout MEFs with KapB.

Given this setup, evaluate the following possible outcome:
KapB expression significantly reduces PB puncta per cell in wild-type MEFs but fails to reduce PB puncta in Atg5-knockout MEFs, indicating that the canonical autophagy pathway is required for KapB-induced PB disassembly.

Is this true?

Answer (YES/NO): YES